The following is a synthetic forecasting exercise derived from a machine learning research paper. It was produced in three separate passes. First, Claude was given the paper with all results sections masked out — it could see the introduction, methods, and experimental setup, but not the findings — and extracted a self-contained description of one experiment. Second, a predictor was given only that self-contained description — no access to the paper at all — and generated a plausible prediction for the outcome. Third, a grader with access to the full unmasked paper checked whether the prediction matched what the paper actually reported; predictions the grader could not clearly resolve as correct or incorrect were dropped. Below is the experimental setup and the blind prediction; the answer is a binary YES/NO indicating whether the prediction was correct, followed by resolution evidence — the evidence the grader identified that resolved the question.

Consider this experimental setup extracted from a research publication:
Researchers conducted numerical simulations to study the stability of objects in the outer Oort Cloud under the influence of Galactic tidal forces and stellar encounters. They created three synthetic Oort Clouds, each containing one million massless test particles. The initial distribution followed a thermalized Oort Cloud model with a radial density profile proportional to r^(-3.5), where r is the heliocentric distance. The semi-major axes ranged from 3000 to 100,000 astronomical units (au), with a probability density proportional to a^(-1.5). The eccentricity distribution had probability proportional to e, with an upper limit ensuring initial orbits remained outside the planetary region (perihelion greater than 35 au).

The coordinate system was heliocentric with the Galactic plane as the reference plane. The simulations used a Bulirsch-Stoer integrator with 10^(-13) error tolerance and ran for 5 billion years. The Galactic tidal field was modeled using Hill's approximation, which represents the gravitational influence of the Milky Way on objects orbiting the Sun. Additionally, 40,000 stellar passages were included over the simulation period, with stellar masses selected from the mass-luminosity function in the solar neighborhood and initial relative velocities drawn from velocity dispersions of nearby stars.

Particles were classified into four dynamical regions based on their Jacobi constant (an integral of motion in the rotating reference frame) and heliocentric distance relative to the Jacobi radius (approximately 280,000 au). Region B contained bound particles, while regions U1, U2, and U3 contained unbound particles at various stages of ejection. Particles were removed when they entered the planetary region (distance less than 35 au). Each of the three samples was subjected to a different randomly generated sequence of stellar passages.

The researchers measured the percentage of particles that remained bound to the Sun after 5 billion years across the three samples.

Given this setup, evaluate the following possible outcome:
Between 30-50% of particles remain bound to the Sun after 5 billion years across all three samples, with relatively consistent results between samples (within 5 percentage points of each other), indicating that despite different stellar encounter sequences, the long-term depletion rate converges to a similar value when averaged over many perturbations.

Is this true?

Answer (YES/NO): NO